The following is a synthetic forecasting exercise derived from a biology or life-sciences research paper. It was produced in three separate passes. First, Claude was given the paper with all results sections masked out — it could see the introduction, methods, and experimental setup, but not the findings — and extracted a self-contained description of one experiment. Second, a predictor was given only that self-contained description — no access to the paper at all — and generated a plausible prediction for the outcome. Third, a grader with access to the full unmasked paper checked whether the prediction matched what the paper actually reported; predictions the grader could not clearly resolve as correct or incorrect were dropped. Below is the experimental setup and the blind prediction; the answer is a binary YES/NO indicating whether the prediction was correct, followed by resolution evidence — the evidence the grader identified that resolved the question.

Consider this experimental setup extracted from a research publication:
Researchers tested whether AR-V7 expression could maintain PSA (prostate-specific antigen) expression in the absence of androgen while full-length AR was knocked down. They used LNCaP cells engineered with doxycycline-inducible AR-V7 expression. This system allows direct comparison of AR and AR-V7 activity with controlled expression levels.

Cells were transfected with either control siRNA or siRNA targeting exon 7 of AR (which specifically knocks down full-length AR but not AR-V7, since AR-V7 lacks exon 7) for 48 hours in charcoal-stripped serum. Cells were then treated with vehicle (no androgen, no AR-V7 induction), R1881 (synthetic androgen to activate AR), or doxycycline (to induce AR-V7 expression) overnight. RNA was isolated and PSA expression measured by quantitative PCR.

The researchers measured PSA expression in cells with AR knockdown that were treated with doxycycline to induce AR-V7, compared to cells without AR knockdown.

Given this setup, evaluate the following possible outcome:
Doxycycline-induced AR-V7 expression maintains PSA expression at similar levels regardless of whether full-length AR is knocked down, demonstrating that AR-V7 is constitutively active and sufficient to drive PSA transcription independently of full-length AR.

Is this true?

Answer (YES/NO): YES